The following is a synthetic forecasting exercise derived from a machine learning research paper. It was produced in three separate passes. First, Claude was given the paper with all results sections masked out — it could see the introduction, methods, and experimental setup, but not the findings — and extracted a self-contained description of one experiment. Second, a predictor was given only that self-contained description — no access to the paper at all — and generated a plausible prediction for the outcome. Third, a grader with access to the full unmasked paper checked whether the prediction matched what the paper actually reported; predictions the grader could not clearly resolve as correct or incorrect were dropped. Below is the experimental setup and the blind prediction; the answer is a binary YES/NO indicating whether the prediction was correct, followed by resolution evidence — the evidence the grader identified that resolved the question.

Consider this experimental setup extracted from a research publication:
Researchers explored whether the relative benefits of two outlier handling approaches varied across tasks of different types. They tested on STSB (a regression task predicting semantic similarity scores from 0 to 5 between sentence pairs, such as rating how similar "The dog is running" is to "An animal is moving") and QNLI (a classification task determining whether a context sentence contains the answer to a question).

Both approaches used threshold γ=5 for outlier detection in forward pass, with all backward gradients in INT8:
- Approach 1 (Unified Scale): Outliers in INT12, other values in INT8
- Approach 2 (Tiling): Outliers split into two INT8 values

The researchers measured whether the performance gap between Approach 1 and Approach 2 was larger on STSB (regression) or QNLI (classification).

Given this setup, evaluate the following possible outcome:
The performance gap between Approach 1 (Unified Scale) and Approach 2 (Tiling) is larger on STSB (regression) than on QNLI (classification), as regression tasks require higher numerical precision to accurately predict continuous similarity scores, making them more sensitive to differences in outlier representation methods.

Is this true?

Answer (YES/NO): YES